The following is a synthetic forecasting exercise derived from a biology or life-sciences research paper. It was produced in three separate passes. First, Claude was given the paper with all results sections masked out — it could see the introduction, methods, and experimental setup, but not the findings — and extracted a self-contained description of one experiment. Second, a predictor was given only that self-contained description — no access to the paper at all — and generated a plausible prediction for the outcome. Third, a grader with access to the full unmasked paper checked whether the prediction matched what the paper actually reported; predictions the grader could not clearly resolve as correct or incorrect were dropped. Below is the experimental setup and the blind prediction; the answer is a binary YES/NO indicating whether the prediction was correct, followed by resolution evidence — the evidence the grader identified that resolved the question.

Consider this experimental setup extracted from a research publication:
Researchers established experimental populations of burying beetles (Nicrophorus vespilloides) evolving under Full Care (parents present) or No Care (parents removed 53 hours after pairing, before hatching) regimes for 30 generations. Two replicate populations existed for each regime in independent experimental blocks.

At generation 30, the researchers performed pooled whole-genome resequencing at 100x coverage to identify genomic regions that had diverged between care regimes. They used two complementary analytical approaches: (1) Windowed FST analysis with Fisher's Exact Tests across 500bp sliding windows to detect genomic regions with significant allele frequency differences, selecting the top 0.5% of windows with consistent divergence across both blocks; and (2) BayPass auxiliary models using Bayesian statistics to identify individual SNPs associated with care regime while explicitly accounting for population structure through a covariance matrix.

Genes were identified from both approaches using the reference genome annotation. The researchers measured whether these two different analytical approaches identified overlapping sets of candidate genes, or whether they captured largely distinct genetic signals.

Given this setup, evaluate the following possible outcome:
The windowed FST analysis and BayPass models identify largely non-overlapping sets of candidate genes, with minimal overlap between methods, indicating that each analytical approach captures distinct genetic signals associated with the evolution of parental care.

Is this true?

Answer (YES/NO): NO